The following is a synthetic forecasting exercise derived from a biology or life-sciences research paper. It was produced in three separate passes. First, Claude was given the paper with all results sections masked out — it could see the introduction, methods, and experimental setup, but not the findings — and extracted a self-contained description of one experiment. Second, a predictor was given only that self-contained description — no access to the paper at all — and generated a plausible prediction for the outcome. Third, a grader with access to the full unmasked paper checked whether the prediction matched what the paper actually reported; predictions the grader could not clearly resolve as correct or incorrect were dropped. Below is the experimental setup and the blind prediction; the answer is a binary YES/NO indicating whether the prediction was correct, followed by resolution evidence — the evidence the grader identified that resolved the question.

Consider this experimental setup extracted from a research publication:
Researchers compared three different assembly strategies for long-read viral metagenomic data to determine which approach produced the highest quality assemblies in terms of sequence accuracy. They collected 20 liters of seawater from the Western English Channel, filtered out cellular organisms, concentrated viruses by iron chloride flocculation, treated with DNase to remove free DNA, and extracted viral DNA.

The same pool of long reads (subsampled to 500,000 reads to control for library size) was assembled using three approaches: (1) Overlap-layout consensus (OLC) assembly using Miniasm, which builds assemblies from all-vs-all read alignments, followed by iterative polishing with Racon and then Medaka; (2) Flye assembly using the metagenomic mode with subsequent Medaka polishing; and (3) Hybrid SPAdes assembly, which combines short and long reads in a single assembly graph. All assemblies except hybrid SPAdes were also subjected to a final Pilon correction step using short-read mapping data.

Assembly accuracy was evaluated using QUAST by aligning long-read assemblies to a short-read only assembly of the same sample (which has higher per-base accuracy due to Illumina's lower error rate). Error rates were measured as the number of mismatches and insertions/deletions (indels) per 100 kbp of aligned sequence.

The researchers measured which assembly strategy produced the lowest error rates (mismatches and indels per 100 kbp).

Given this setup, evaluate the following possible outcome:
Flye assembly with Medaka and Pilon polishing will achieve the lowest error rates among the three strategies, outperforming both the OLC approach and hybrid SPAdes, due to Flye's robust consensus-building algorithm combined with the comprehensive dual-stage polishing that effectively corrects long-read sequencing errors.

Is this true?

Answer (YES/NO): NO